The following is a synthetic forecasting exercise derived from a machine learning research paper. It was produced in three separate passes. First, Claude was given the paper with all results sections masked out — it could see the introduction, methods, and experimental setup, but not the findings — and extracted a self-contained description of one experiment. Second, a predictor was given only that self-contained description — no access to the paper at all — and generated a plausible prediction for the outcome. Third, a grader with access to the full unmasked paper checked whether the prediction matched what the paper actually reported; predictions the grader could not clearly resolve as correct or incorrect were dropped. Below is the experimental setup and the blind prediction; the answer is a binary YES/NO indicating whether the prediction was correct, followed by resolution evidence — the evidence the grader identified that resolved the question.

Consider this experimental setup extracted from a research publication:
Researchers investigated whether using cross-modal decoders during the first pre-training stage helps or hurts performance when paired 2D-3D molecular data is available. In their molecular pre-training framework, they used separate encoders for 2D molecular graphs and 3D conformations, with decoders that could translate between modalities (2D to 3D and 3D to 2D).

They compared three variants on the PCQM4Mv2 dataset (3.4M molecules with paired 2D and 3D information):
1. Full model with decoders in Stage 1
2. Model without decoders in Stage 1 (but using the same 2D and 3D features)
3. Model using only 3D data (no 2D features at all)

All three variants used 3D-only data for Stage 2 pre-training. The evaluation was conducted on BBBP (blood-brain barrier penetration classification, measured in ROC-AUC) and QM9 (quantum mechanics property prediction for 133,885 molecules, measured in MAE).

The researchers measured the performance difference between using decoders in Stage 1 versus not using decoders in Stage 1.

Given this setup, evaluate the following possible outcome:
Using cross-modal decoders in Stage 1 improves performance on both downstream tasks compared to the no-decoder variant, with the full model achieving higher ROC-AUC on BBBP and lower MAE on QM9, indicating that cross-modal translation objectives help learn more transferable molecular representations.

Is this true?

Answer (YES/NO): NO